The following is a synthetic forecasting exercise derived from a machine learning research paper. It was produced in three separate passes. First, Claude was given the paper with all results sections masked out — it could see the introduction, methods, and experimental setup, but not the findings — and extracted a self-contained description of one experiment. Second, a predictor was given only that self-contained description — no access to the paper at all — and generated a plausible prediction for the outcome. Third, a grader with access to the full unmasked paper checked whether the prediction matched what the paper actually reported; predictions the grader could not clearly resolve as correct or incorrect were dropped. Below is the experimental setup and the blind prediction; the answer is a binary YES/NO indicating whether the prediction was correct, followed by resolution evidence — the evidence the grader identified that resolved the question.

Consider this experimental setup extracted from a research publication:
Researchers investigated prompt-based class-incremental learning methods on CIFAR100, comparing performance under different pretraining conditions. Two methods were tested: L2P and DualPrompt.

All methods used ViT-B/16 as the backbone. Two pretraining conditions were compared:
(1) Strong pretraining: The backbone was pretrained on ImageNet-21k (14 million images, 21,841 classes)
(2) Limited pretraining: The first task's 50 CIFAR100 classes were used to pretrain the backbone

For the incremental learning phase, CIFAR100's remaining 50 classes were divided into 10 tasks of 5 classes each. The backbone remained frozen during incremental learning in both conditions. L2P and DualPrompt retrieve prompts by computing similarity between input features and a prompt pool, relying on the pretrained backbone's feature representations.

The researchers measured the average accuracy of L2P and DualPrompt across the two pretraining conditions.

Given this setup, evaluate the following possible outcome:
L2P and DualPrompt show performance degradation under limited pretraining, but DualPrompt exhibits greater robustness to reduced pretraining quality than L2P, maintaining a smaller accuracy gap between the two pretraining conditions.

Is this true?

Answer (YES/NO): NO